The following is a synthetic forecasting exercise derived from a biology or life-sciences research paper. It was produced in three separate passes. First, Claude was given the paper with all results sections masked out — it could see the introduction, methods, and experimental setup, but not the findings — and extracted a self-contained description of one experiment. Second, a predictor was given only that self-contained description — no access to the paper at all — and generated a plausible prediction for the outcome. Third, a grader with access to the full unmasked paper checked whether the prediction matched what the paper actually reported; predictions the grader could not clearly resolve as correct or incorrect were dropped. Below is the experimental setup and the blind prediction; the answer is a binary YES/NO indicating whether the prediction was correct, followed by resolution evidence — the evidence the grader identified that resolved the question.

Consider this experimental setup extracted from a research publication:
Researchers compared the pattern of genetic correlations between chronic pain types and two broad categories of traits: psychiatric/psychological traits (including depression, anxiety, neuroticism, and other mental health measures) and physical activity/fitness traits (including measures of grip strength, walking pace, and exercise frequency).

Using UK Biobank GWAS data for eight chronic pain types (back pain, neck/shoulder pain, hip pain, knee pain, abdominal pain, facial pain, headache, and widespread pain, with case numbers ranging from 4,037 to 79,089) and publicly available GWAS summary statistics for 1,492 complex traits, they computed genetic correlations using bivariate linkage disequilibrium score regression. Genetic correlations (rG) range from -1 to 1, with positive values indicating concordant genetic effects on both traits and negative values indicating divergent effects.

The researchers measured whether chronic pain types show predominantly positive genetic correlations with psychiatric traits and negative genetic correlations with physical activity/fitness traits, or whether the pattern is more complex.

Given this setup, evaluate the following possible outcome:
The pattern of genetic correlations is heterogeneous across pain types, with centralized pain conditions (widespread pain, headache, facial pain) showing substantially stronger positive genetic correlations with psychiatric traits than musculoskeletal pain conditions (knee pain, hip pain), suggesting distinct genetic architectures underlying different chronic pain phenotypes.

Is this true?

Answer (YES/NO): NO